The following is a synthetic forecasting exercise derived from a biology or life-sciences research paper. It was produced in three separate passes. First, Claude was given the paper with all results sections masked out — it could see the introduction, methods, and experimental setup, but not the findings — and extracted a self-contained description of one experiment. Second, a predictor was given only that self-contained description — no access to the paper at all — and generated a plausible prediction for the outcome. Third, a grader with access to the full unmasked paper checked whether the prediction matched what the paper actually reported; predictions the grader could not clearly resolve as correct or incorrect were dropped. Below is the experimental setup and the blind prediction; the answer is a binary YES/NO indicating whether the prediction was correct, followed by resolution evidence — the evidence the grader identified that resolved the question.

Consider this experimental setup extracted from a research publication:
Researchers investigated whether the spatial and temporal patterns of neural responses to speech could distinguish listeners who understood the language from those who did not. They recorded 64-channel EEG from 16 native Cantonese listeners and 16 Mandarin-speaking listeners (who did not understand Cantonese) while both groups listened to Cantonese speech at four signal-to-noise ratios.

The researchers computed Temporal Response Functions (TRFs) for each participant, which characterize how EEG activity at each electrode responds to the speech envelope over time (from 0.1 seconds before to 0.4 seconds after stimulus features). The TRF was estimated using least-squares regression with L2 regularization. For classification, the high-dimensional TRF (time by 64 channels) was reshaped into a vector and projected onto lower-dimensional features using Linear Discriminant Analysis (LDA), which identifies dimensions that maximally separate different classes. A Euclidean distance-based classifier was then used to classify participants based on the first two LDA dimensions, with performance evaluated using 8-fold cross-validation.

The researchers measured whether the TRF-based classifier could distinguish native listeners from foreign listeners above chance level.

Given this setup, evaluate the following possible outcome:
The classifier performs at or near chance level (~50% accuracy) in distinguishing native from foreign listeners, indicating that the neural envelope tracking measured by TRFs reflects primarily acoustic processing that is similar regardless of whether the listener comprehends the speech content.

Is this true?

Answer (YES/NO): NO